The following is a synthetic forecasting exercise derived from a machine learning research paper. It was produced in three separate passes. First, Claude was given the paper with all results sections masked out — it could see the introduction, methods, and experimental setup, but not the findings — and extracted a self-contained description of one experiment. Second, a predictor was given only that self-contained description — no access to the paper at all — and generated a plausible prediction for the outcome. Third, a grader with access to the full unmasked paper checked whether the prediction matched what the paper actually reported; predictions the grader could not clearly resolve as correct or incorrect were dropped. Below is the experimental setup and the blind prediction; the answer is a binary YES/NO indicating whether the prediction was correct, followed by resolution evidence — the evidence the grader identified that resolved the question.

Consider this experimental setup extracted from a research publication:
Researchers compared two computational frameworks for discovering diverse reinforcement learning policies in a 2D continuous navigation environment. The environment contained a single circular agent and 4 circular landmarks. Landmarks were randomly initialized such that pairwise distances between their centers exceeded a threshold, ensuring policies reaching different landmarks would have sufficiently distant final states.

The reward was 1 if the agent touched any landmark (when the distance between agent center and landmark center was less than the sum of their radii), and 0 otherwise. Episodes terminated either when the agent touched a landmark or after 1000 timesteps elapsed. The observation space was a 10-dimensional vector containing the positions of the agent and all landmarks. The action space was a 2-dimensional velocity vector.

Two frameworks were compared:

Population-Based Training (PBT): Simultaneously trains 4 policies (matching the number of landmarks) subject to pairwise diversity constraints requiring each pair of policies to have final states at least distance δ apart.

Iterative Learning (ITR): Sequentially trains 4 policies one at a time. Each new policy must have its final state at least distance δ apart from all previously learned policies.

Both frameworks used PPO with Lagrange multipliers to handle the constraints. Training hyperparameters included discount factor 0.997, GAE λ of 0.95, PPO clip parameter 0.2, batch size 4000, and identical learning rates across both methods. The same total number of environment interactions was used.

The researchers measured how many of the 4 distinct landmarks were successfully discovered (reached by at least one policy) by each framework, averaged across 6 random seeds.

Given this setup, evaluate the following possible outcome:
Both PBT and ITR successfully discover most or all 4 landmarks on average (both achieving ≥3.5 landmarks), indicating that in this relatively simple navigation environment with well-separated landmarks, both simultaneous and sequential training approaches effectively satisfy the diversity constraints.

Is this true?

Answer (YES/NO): NO